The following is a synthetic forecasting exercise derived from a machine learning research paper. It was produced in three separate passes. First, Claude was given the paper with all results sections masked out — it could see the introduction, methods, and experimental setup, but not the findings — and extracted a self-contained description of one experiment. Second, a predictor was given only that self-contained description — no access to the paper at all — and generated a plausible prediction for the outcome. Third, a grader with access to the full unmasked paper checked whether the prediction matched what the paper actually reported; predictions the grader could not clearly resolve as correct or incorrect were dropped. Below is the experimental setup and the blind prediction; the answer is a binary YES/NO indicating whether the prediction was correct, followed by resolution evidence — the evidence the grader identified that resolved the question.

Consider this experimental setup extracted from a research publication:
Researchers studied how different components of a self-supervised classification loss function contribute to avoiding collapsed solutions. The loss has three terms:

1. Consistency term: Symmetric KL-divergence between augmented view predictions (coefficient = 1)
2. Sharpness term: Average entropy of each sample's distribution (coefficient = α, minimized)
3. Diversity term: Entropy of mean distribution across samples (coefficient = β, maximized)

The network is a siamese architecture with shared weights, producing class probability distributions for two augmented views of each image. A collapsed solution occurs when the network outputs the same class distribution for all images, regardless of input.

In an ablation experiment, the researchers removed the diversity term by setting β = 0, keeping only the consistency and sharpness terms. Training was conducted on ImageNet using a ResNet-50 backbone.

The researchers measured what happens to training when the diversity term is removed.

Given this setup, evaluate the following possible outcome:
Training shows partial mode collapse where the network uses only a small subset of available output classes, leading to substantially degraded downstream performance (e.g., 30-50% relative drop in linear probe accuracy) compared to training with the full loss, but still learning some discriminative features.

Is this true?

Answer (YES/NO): NO